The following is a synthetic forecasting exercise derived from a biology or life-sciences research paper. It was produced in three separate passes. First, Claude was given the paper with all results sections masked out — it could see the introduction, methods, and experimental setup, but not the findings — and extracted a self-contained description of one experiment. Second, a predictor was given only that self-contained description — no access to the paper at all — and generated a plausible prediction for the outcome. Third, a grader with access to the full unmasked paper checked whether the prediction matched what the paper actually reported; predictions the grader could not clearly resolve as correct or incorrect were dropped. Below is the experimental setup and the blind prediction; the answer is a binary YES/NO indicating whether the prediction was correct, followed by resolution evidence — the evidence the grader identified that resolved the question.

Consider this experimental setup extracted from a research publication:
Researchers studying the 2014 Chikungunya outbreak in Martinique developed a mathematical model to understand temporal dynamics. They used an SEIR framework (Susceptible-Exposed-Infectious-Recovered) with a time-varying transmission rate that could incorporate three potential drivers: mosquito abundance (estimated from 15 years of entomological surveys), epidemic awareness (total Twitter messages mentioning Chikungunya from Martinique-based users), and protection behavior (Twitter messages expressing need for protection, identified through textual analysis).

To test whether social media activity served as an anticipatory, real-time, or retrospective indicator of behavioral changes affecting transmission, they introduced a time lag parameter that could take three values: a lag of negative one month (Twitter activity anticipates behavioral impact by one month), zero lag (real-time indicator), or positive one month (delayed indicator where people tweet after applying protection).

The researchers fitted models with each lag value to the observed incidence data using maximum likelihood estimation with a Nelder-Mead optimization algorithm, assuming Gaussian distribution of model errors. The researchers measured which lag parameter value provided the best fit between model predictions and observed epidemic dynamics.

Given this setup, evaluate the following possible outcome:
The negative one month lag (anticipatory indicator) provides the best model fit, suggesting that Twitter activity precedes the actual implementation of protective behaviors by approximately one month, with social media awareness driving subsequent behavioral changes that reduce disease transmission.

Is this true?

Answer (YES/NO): YES